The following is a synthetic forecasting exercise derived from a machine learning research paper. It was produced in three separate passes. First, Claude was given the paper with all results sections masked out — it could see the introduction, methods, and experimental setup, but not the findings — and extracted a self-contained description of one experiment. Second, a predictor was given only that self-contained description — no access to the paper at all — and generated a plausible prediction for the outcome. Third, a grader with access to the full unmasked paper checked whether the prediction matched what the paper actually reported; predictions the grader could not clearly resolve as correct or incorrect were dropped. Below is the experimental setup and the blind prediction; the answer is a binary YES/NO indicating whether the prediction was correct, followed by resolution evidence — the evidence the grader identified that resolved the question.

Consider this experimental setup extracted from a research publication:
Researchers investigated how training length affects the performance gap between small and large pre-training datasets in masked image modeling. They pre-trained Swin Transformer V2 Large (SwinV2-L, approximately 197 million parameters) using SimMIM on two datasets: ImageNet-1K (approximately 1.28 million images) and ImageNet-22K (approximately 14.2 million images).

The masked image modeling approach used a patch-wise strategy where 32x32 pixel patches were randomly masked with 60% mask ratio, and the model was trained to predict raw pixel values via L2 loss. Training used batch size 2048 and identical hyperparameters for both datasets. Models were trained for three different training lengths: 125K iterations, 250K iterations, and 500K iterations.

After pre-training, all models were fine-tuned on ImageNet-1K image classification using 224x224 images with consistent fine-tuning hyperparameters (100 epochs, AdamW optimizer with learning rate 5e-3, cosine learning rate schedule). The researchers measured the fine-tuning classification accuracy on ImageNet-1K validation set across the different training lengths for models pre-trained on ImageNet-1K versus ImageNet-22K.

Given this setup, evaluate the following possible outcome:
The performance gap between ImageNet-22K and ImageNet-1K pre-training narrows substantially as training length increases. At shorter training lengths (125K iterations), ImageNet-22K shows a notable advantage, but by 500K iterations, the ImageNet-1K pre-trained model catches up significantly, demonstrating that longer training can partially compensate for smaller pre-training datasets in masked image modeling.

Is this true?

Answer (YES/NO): NO